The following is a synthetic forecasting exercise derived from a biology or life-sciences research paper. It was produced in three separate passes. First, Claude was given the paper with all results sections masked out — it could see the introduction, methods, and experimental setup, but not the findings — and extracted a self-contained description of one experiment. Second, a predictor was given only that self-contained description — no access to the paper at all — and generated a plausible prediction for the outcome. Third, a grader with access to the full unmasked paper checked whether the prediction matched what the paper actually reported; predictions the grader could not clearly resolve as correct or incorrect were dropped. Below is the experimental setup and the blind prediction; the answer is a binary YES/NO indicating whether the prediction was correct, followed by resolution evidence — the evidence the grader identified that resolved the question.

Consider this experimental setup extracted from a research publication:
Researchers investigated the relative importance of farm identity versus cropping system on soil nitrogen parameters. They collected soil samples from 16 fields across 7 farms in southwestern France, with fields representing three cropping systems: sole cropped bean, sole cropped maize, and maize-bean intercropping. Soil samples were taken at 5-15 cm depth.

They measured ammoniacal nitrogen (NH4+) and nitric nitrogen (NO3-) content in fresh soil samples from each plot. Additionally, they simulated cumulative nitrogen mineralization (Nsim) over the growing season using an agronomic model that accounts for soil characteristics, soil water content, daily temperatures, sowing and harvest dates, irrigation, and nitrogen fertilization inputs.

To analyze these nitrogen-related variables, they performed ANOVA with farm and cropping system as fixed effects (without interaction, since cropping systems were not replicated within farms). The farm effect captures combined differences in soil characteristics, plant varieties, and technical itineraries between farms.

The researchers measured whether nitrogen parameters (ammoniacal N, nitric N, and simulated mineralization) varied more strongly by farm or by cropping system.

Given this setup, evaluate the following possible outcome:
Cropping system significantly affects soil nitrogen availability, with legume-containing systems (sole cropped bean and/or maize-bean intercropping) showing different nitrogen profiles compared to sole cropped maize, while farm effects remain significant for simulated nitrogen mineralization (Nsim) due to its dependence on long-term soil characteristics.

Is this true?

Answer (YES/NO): NO